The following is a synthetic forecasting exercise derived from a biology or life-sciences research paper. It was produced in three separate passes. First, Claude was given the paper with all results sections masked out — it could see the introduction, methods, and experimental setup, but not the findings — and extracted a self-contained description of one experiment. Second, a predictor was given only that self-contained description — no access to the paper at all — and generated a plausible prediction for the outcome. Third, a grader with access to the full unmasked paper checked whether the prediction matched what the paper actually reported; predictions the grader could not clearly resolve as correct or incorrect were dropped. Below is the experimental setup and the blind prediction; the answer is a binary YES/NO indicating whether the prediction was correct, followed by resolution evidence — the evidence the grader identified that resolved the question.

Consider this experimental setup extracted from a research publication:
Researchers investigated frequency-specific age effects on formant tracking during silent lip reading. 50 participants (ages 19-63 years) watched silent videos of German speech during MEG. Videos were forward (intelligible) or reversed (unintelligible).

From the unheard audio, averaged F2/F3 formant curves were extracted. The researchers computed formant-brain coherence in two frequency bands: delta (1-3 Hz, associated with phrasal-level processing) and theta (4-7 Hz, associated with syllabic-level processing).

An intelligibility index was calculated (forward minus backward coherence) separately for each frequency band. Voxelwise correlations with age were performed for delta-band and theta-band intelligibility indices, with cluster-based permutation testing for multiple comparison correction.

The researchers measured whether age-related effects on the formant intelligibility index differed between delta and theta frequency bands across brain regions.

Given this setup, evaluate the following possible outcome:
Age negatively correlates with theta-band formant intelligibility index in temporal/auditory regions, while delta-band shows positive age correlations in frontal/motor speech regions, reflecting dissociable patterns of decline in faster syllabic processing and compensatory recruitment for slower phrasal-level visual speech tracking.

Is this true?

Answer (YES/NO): NO